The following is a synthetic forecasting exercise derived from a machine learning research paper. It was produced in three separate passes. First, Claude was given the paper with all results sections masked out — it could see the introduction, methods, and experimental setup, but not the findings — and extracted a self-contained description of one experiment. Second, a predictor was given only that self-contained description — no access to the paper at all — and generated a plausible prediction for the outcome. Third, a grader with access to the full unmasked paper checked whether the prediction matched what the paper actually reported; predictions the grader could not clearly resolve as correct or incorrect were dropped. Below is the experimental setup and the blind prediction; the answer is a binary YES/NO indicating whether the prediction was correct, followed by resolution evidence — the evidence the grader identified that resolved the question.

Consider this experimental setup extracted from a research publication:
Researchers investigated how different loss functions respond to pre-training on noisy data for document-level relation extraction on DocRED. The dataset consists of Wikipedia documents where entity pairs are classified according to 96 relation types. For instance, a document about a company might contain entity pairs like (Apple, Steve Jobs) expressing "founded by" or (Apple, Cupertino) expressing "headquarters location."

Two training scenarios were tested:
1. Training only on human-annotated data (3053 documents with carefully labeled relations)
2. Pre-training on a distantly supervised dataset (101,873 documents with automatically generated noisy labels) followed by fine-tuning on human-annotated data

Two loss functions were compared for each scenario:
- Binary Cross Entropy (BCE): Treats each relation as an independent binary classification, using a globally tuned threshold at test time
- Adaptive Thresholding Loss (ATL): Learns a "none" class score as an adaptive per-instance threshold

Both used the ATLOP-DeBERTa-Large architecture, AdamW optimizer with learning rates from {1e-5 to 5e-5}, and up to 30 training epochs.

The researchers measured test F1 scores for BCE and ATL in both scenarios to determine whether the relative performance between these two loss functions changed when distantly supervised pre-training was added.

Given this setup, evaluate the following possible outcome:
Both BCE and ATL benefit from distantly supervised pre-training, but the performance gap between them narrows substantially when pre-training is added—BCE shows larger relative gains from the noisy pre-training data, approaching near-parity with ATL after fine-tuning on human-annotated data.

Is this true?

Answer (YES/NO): NO